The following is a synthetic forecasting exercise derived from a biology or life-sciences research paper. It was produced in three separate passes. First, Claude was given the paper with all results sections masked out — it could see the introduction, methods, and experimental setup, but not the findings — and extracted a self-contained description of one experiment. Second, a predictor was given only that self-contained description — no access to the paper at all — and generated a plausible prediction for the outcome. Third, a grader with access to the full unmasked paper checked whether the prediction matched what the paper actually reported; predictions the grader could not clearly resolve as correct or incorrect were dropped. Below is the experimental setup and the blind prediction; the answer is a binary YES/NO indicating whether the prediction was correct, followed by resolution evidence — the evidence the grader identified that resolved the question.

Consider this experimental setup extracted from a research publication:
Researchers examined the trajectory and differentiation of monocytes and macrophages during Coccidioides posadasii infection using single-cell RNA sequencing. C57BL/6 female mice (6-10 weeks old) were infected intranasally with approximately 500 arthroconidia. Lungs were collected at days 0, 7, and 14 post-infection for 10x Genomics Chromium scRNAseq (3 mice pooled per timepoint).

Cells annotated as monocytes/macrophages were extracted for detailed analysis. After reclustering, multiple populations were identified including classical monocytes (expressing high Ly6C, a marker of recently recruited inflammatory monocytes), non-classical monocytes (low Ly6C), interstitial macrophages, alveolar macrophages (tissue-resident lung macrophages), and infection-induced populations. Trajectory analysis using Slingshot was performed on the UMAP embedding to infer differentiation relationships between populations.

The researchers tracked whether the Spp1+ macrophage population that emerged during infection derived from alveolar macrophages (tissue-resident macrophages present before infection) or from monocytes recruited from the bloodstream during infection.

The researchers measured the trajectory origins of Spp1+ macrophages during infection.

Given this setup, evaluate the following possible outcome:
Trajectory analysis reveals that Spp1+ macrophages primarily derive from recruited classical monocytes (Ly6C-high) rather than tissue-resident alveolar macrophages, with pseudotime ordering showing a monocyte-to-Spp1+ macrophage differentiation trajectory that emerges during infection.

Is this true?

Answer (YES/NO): YES